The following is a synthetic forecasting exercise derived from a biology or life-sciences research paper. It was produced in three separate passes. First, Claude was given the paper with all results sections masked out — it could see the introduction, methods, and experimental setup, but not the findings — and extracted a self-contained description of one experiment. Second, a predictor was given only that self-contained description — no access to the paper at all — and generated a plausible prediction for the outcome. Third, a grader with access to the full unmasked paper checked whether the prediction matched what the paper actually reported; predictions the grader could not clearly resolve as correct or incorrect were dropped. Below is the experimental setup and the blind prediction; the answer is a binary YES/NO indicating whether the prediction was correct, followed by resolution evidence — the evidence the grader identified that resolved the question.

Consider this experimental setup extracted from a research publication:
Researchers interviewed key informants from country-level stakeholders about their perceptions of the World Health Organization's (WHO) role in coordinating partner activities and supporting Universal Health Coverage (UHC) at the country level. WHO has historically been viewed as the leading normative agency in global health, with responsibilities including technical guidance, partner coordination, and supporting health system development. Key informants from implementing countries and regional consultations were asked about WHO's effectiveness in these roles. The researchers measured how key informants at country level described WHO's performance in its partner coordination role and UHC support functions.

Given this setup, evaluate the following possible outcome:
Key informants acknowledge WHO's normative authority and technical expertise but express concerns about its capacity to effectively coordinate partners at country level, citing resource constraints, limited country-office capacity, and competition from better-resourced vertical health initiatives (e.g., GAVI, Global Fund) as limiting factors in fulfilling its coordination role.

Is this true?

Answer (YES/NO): NO